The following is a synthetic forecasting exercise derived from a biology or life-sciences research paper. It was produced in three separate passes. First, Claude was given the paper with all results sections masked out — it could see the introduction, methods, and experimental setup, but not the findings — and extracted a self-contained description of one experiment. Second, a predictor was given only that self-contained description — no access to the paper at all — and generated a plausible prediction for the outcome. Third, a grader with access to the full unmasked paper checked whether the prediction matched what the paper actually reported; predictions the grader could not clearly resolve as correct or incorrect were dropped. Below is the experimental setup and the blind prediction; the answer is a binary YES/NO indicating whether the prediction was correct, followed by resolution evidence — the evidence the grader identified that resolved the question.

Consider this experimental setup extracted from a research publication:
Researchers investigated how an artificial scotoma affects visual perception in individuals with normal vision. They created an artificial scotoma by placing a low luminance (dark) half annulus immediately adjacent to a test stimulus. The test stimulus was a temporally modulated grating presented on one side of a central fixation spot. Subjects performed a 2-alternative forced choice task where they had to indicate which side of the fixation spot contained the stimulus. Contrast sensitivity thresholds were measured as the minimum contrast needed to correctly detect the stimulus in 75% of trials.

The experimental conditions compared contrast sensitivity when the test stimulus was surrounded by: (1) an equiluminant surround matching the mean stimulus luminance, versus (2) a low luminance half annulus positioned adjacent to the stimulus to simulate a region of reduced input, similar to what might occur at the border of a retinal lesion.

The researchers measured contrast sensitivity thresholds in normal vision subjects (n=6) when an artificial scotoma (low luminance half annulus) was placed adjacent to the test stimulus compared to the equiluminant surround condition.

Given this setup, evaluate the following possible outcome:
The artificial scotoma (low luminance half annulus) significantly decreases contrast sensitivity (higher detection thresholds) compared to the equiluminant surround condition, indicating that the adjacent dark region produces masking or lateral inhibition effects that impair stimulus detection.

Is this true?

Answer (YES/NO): YES